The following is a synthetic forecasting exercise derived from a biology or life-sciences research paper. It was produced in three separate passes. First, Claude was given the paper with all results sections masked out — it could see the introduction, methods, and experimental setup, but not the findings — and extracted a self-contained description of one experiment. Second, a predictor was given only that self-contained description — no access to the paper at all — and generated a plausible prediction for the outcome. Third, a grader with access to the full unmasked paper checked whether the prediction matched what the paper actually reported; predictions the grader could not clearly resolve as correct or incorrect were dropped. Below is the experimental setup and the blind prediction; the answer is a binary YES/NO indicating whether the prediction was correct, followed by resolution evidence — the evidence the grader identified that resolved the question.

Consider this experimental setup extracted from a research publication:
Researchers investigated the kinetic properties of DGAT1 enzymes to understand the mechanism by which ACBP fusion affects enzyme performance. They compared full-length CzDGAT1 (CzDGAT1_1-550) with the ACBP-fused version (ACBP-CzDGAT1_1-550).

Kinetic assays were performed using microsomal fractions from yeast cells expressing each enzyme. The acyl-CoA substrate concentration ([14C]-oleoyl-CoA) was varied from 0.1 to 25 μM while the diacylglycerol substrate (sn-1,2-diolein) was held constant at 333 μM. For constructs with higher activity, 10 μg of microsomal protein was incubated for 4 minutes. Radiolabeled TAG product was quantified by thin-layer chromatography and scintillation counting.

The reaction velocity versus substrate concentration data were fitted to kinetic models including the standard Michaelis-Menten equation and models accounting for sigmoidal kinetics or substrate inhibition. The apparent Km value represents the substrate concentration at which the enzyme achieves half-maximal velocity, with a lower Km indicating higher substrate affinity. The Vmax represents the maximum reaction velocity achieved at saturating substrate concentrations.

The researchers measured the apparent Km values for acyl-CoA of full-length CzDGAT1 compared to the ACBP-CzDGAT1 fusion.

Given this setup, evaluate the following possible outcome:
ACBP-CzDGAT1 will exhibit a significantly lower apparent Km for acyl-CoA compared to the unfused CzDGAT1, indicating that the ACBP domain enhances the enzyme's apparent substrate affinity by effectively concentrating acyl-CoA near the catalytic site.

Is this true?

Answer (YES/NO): YES